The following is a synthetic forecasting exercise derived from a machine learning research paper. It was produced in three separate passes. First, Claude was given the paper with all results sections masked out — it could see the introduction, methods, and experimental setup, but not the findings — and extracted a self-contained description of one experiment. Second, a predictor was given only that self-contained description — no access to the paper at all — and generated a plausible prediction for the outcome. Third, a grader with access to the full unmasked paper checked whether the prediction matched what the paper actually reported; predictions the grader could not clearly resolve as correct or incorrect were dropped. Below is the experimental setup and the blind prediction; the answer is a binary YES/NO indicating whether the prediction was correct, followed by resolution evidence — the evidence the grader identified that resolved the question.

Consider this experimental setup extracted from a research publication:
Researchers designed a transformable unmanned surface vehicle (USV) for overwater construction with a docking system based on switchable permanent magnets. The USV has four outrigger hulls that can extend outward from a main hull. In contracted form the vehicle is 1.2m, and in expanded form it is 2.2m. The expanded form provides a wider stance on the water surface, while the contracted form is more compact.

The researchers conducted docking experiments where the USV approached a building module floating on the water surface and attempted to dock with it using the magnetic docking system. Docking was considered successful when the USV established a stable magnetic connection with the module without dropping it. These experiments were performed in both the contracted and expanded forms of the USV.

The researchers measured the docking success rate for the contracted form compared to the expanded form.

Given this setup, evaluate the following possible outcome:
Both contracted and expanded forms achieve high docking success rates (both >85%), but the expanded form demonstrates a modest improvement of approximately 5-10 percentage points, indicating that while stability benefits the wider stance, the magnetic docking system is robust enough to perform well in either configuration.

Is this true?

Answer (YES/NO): NO